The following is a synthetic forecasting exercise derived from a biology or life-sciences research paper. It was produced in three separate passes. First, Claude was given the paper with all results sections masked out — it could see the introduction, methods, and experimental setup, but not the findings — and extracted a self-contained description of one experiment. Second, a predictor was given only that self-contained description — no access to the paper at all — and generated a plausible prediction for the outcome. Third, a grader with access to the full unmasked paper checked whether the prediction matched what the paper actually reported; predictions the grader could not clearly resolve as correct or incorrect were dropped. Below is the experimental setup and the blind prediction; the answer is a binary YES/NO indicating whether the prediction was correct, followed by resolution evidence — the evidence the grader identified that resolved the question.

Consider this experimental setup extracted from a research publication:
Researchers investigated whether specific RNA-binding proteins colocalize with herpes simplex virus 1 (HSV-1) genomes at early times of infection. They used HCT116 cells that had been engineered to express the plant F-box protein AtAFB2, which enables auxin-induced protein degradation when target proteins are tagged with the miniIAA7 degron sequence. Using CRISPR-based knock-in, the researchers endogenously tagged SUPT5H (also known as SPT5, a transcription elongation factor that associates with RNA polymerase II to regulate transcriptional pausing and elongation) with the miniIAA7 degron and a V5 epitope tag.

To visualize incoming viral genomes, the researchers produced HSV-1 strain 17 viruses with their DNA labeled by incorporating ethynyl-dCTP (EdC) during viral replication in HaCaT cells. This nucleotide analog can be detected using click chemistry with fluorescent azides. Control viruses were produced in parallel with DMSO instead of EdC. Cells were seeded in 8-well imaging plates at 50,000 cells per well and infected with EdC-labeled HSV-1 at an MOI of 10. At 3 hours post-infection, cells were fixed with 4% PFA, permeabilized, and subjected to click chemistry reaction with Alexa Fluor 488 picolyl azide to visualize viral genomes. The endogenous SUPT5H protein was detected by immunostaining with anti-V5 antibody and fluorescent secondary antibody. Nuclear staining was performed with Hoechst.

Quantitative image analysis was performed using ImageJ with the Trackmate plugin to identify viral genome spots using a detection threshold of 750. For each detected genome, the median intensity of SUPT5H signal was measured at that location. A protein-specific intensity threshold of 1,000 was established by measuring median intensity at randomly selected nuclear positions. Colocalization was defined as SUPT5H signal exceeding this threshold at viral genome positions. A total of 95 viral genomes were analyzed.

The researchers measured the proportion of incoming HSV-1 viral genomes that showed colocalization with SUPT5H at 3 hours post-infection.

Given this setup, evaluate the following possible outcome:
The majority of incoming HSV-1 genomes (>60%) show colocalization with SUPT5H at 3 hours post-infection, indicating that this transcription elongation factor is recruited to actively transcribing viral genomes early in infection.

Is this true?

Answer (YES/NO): YES